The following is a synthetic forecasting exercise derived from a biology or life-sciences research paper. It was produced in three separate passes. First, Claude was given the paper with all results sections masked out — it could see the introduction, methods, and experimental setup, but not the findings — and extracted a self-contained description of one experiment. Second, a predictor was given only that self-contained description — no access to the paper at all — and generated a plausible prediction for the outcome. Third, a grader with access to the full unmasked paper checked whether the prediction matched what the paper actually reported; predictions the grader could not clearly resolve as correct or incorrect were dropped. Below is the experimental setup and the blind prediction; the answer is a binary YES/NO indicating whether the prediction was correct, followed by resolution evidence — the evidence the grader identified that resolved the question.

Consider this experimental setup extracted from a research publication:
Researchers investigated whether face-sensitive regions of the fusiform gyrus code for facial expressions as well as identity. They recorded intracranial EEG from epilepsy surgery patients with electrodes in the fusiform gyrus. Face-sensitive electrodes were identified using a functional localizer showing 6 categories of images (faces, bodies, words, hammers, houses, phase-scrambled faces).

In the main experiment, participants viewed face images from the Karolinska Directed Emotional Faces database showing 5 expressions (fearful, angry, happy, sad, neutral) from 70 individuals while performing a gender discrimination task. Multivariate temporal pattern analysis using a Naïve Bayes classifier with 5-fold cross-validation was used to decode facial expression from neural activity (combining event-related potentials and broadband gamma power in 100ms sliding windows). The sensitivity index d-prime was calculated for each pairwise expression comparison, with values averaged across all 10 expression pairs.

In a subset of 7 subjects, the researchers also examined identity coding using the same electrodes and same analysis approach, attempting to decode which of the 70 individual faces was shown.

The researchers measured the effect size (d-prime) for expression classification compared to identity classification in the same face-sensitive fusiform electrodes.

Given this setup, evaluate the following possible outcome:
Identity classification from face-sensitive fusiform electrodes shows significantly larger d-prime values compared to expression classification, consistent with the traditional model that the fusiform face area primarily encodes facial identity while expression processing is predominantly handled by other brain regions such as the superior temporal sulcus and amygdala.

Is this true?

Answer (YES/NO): NO